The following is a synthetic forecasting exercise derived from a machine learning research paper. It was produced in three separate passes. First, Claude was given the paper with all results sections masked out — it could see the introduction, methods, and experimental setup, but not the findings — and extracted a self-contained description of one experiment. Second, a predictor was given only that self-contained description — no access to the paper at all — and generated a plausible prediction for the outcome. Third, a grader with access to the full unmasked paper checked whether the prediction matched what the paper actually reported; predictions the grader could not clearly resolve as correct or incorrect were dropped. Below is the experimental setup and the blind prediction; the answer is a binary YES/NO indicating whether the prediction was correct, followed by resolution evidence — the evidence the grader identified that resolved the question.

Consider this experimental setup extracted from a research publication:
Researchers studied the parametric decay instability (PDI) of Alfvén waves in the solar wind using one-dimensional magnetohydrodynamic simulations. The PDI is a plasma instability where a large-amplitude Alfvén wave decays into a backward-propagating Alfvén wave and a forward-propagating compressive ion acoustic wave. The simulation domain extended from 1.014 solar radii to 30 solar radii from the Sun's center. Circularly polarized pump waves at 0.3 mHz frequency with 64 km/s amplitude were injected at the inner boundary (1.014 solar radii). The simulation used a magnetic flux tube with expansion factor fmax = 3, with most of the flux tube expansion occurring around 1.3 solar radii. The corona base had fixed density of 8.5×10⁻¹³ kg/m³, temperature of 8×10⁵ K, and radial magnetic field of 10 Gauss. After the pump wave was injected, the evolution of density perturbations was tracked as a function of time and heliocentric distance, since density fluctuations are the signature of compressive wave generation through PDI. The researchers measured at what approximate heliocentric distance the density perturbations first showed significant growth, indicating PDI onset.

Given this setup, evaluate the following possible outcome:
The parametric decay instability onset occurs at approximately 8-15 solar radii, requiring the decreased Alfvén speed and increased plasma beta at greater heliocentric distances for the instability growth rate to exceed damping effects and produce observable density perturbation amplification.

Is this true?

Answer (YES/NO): NO